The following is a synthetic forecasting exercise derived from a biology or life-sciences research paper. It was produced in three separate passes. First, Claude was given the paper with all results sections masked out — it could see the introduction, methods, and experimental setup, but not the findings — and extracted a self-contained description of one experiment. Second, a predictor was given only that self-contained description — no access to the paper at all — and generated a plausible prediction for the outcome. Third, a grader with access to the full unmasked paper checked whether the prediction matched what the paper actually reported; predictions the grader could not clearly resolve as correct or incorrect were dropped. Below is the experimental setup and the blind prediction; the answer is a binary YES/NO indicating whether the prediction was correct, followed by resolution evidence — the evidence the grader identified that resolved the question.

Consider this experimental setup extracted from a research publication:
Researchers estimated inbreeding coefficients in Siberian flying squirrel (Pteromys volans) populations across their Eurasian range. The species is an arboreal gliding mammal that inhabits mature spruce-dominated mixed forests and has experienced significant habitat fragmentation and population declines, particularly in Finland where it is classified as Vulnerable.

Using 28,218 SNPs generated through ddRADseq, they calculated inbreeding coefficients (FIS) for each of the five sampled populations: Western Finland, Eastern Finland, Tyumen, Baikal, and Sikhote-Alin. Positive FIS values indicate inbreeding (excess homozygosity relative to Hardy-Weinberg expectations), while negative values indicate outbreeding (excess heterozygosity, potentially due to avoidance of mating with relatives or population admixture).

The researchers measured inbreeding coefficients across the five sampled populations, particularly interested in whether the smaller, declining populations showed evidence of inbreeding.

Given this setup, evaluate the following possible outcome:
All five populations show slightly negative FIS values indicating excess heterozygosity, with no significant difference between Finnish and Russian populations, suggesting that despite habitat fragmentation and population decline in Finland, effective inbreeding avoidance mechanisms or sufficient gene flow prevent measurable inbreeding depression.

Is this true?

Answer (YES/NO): NO